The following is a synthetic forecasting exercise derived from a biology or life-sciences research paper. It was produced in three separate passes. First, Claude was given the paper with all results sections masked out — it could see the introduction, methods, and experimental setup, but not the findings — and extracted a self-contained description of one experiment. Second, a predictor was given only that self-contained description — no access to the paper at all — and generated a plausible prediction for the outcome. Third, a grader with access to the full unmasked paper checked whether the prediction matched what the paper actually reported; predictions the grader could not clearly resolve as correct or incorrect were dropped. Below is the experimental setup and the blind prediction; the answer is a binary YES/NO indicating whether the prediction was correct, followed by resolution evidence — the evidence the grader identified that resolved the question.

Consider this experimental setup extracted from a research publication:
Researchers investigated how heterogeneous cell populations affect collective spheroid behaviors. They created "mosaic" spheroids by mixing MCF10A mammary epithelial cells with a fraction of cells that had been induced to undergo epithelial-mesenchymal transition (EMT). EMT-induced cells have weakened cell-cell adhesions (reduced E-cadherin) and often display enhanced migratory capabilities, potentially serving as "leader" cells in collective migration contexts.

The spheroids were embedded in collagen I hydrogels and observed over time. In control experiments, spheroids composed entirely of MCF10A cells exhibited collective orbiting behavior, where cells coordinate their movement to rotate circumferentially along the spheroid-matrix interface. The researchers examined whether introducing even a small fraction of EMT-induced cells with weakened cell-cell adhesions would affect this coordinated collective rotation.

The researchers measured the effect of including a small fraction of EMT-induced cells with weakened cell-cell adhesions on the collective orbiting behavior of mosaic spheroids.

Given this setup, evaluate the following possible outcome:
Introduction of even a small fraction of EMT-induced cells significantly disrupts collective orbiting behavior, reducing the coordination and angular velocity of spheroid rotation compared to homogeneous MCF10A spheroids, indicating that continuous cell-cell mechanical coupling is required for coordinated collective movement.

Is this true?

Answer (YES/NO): NO